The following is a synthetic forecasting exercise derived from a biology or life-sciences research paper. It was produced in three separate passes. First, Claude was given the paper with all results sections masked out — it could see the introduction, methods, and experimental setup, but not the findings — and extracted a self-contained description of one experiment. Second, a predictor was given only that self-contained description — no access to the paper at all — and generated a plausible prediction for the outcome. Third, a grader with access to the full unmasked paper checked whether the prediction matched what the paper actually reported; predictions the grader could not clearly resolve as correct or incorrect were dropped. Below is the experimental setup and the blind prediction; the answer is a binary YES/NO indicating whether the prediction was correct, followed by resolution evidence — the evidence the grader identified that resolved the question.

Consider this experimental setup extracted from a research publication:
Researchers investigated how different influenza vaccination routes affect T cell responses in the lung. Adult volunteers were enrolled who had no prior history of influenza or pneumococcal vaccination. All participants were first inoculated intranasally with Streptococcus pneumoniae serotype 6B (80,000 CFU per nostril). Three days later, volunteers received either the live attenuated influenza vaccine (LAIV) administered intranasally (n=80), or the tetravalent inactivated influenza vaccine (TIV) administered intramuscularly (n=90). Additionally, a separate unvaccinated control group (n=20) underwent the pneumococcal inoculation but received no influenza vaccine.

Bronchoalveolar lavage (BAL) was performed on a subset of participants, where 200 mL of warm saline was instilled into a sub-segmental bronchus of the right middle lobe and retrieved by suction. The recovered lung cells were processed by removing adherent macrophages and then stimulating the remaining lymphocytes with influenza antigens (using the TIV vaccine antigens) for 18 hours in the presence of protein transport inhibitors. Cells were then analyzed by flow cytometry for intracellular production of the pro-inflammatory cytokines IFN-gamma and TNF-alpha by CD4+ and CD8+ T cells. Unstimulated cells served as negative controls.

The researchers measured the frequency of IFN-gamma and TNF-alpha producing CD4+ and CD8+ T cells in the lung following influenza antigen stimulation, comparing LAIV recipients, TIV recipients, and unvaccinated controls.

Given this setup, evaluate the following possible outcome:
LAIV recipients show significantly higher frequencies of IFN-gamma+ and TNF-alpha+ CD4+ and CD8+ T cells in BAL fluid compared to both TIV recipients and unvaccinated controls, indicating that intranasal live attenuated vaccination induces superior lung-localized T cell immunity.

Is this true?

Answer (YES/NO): NO